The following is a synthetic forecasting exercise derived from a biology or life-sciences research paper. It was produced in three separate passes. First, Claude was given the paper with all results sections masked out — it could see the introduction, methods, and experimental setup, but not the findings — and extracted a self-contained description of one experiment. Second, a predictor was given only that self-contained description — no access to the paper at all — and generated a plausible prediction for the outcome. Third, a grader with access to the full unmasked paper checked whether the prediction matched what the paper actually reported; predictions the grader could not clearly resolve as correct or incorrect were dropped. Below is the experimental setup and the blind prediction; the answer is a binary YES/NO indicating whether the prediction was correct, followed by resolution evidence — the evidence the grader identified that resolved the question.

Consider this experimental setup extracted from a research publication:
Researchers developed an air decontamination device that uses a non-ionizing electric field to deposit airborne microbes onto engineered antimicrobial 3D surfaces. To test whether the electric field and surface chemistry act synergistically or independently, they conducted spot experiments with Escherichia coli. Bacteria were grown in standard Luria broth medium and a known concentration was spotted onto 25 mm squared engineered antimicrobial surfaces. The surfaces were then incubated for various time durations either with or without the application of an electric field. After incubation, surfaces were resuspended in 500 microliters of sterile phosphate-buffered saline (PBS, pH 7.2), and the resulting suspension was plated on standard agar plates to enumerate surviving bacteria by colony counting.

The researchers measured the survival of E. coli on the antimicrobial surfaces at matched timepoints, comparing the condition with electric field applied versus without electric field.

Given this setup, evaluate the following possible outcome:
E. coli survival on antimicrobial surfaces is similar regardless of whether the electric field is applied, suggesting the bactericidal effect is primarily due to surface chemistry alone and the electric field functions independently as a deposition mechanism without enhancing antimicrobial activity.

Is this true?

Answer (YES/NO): NO